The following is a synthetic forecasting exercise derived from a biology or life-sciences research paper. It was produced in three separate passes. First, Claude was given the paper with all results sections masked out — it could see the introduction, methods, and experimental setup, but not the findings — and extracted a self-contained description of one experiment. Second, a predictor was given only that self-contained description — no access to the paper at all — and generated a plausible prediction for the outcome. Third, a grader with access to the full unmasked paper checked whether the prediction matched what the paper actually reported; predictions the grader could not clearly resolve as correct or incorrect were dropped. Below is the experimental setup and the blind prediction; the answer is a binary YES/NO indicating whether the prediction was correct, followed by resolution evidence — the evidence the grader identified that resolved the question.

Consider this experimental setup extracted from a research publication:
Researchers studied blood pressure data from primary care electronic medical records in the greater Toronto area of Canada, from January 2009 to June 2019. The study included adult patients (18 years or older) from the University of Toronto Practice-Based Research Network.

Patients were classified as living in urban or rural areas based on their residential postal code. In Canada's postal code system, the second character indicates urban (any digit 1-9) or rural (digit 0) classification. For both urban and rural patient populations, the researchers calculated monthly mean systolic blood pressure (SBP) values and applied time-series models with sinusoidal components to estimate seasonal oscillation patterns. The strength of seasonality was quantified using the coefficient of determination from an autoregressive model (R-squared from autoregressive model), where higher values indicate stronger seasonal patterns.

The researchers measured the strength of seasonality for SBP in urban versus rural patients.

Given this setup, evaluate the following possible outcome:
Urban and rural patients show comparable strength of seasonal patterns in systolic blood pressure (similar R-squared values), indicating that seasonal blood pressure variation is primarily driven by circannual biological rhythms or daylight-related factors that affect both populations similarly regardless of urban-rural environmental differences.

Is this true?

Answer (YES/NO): YES